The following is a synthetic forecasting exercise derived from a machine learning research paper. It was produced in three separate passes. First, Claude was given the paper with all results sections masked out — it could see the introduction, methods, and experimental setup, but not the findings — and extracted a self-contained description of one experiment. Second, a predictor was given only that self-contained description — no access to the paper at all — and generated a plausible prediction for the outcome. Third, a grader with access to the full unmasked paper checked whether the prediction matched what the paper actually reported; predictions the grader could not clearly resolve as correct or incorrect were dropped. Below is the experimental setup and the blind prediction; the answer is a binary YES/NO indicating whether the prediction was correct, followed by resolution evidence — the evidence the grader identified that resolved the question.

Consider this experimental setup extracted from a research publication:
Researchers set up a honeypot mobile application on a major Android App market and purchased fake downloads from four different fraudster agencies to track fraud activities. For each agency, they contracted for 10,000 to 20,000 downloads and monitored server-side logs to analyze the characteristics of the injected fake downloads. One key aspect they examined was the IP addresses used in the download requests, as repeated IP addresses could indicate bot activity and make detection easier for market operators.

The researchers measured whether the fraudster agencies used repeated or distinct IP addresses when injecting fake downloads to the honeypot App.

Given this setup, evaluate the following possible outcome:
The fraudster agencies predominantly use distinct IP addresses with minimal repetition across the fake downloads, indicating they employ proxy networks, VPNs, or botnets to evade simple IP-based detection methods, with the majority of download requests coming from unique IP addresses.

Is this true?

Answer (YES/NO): YES